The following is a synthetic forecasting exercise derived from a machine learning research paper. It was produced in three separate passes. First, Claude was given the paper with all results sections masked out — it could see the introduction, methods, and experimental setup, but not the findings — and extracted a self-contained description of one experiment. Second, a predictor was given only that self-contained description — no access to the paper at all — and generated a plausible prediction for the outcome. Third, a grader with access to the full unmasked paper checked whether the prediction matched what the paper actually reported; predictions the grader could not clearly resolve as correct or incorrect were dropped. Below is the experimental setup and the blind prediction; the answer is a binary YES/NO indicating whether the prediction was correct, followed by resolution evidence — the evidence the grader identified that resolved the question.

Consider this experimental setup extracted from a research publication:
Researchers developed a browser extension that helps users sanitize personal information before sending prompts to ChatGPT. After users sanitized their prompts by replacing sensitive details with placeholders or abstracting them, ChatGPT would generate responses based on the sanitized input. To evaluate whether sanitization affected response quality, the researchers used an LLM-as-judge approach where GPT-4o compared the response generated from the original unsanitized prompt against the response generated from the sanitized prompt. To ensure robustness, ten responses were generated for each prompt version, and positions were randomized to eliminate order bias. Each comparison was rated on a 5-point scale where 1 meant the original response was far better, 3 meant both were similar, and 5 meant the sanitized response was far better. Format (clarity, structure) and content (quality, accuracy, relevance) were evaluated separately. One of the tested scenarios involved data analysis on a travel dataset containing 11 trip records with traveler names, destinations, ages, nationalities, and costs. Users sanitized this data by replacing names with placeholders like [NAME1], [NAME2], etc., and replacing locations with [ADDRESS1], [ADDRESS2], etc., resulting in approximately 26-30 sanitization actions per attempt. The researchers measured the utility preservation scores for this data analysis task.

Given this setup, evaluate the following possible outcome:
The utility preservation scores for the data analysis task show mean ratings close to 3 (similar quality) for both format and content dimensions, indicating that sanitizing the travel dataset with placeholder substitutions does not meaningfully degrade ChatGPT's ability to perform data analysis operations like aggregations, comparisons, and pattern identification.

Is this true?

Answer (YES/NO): NO